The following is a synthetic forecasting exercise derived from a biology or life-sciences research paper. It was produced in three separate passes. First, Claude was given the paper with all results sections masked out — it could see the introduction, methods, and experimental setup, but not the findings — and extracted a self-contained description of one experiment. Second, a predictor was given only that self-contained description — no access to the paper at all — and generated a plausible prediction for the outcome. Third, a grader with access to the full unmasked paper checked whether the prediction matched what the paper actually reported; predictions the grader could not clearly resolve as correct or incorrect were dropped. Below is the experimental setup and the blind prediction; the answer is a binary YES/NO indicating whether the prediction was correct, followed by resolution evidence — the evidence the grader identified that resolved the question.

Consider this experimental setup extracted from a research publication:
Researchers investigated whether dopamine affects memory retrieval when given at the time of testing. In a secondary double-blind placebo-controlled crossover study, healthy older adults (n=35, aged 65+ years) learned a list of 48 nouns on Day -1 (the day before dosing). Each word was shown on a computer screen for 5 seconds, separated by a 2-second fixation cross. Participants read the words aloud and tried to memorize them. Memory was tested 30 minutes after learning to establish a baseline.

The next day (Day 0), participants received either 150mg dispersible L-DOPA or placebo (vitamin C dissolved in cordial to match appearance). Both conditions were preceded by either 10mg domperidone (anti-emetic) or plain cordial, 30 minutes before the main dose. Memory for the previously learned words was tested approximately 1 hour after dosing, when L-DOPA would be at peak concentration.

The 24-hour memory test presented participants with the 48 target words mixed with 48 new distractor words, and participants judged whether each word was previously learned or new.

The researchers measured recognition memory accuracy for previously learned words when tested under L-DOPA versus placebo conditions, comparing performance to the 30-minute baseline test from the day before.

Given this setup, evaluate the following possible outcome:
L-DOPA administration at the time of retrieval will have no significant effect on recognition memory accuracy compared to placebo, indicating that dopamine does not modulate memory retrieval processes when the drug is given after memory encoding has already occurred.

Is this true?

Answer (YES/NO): YES